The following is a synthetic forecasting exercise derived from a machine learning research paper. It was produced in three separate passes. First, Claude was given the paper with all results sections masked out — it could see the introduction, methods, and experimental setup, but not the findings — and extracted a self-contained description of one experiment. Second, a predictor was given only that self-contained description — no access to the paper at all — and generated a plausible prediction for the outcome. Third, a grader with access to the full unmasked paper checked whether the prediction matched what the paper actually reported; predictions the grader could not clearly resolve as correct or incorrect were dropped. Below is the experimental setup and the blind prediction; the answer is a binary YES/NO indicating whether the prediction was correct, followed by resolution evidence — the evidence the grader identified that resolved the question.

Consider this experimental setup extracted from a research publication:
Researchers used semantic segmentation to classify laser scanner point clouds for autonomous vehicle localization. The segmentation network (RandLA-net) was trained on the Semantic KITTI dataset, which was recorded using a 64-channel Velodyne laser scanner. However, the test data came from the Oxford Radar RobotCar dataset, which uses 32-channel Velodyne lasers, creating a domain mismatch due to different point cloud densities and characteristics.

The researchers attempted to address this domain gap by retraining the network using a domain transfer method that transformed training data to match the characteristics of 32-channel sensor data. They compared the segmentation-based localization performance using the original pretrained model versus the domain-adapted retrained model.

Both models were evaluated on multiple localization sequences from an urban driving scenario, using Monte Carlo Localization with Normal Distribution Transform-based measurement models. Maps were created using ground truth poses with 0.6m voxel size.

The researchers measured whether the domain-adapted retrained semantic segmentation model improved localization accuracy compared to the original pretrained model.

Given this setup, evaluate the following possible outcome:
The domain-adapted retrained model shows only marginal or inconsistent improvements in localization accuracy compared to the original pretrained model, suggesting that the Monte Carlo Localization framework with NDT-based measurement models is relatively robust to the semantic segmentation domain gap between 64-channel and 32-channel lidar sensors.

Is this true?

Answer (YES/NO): NO